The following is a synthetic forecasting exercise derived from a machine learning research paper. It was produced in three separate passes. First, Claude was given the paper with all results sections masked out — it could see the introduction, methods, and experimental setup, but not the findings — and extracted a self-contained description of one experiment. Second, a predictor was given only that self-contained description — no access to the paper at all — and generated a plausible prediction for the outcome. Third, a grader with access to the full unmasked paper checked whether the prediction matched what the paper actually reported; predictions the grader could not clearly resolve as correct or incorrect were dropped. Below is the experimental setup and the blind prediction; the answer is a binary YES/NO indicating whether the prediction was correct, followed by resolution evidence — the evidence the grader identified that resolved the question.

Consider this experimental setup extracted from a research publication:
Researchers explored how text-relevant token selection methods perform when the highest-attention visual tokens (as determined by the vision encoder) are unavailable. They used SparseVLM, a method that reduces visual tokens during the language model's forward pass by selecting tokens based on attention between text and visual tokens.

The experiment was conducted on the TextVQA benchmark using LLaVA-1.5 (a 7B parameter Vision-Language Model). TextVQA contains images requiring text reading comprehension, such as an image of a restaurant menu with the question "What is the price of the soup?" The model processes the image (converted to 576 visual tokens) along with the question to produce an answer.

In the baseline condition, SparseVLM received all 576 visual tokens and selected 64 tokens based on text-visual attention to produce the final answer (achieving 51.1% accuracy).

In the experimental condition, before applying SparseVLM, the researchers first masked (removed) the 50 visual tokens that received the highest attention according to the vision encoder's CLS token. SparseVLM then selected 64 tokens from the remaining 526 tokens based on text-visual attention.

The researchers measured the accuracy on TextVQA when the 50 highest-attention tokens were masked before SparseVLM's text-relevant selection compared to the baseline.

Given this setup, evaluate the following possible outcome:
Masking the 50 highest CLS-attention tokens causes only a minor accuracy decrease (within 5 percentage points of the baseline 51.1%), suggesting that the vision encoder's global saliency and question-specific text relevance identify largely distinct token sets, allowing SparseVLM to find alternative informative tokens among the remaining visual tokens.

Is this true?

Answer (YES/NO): NO